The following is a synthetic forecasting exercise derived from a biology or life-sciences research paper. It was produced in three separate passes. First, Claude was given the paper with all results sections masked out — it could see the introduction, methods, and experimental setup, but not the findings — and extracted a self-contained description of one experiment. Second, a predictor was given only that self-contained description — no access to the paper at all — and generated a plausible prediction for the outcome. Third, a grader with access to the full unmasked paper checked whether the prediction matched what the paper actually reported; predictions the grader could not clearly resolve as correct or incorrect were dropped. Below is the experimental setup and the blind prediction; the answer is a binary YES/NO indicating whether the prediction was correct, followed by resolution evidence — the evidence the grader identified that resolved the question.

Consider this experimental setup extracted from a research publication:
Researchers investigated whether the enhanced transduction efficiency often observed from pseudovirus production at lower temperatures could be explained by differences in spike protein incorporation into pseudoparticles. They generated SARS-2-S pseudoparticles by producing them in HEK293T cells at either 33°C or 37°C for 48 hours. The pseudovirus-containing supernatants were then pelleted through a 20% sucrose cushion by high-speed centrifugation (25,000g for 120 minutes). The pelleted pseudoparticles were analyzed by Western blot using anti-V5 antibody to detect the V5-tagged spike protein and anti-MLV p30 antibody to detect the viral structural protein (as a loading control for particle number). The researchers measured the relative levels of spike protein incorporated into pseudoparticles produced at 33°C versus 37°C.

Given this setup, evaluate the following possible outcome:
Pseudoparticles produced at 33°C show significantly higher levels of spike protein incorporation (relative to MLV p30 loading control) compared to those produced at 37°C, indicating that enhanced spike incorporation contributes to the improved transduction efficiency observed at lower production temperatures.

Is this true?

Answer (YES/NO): YES